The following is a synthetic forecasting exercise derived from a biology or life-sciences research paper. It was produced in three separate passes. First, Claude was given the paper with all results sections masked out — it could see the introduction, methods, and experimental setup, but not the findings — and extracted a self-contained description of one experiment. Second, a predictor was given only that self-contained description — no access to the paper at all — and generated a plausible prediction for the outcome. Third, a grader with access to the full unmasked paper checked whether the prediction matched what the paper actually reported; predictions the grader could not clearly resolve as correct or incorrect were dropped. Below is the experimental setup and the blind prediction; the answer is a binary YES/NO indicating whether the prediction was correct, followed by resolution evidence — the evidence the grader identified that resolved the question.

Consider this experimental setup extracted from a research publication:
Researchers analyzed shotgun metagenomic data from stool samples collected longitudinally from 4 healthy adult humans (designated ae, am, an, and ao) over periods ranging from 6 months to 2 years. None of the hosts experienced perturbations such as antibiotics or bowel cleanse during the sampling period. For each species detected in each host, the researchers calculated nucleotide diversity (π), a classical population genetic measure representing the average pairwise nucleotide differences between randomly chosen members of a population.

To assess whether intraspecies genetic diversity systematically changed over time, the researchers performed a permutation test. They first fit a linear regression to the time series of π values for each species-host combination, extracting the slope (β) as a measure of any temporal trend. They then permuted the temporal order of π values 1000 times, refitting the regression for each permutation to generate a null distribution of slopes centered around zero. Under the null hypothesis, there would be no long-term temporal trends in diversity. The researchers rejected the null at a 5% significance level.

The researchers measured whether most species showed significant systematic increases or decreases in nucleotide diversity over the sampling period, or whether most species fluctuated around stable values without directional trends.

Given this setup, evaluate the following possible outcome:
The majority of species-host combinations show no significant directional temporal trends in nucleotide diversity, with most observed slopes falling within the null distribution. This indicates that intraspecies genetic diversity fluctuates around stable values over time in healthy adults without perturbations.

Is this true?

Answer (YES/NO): YES